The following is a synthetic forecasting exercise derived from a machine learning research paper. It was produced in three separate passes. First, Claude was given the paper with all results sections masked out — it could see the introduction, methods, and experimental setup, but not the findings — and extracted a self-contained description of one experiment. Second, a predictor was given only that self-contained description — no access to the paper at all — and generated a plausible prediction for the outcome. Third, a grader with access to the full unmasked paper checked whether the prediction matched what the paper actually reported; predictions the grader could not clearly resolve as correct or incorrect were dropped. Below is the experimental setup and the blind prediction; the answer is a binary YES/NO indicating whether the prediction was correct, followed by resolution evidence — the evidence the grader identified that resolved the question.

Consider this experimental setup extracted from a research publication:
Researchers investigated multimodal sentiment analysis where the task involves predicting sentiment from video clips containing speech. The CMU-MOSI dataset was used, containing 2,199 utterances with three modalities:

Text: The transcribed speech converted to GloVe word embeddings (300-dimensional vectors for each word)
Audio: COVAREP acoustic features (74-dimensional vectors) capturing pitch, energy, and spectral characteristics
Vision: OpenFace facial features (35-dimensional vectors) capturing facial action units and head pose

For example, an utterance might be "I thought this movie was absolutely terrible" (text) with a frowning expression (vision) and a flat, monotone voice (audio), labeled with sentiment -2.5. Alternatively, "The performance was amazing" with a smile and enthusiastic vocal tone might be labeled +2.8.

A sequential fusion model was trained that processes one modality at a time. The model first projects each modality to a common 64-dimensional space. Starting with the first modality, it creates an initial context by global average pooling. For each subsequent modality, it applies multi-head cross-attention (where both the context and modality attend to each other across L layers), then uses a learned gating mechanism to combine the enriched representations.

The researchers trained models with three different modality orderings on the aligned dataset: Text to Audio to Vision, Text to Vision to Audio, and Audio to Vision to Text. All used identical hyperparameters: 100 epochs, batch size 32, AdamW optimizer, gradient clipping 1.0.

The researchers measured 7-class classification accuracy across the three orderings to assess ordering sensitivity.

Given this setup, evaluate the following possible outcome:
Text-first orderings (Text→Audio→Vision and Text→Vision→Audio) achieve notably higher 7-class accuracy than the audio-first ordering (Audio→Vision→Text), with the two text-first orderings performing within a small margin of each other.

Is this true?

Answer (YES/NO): NO